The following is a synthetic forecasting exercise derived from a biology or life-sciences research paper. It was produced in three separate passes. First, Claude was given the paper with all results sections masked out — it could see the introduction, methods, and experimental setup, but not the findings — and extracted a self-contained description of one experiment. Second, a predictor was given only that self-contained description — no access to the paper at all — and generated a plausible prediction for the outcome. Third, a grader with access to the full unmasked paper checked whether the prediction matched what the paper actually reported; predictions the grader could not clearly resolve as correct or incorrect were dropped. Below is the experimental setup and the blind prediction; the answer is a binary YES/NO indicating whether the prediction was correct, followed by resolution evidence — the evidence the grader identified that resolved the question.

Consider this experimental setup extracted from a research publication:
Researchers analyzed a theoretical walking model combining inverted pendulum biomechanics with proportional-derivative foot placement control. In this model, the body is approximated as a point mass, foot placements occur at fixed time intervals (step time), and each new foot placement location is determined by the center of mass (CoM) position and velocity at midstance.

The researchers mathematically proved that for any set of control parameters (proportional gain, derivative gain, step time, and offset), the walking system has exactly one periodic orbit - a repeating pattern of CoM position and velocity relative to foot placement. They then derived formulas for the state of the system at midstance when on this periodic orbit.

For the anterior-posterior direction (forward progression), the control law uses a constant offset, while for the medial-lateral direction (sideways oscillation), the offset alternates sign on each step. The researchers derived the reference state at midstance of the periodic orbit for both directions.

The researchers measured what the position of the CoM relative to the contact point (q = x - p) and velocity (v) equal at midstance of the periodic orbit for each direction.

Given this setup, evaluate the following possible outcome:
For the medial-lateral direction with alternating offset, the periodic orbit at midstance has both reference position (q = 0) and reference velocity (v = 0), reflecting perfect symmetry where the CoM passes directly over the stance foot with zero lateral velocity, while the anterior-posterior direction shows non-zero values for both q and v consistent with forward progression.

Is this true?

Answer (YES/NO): NO